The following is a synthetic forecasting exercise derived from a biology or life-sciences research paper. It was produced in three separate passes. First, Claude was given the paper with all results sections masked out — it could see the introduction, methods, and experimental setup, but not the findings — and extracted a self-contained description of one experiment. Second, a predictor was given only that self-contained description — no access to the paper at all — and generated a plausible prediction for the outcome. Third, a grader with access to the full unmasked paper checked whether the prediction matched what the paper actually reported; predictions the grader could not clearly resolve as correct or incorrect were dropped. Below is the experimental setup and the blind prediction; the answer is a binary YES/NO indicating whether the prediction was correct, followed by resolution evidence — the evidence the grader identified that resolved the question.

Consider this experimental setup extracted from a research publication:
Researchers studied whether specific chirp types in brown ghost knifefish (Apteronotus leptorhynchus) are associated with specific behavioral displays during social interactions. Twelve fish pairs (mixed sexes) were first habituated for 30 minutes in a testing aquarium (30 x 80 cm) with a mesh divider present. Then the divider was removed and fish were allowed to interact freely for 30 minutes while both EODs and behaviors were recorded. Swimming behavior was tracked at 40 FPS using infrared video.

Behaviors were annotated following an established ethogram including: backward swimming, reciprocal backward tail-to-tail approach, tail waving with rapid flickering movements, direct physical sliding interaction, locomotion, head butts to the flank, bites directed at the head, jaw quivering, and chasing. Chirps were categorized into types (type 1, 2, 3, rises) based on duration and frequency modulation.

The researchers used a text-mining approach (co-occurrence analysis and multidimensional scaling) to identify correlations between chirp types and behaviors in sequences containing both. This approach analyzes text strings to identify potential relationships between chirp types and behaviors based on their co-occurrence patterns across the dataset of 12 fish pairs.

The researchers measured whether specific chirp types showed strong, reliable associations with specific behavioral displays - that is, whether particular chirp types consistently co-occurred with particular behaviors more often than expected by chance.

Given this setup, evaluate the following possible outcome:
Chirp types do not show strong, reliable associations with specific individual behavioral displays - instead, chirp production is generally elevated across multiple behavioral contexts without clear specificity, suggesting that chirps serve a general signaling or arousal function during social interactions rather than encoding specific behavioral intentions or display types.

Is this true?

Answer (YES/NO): NO